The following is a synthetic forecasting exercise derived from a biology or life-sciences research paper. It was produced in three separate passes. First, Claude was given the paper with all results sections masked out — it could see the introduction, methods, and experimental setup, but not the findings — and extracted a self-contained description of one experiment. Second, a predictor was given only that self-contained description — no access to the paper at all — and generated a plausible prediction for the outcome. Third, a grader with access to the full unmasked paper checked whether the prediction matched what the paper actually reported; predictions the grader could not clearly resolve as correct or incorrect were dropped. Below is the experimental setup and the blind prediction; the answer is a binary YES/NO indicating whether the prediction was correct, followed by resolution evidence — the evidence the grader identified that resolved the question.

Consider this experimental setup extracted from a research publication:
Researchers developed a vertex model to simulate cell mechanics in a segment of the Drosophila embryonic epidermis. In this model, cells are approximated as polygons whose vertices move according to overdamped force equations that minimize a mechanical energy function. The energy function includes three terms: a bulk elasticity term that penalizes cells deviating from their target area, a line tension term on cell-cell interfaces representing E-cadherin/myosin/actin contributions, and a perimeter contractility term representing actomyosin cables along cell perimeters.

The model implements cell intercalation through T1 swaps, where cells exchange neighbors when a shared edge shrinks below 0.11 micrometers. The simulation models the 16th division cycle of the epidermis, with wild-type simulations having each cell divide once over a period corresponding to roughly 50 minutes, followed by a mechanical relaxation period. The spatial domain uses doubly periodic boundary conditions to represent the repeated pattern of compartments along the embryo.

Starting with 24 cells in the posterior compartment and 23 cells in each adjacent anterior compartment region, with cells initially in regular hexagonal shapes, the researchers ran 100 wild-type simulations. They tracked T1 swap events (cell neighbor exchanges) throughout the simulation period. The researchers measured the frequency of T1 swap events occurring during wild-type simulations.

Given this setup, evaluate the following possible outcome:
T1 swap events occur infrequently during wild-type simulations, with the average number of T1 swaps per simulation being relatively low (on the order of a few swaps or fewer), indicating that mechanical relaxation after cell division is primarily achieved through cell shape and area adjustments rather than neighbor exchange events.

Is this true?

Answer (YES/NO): NO